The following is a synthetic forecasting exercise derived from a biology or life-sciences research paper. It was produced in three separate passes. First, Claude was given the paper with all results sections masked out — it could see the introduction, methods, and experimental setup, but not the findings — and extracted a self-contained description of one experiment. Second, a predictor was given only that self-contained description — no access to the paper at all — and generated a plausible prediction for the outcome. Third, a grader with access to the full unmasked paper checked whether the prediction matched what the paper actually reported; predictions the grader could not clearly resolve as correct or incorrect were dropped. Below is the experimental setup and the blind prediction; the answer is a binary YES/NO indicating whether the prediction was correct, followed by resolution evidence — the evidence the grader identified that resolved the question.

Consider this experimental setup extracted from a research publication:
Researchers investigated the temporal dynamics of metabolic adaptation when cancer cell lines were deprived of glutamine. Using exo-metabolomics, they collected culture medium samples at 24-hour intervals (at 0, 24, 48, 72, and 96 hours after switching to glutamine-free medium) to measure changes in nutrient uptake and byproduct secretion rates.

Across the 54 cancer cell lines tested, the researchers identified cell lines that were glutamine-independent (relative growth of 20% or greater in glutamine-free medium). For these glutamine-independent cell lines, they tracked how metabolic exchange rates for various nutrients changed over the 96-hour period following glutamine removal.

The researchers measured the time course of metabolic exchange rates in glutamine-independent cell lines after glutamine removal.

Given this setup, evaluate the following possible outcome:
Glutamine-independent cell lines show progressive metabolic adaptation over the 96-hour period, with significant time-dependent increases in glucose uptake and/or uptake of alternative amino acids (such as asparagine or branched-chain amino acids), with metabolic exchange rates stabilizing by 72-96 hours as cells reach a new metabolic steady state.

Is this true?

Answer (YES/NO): NO